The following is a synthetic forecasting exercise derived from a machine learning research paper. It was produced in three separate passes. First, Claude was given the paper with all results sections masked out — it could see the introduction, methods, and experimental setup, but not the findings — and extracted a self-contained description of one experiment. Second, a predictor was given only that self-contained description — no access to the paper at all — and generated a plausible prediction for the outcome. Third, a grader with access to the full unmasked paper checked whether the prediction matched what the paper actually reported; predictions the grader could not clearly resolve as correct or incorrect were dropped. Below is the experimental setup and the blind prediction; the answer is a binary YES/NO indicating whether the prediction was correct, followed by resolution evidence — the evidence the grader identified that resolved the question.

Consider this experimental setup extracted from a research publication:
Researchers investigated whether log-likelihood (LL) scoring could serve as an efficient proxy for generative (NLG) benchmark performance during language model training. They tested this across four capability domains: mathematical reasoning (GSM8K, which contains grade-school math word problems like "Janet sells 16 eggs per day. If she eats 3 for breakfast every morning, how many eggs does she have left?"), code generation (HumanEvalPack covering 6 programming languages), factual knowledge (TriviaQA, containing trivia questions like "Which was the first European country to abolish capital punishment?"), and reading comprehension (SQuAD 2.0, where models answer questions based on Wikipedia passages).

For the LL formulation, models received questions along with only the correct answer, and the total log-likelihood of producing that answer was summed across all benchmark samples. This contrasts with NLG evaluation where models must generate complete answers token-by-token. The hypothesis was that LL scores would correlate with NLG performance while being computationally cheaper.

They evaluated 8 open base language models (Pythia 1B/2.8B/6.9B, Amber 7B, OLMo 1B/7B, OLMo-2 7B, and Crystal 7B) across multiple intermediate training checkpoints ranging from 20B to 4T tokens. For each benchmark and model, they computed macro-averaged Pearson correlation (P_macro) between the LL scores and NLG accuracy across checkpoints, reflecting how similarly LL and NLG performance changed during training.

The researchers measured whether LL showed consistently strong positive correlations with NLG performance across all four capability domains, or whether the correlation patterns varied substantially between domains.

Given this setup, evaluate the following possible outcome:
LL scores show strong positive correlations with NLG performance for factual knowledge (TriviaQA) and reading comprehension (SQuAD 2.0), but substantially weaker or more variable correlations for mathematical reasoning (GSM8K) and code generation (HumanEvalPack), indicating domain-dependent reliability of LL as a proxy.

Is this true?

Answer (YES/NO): NO